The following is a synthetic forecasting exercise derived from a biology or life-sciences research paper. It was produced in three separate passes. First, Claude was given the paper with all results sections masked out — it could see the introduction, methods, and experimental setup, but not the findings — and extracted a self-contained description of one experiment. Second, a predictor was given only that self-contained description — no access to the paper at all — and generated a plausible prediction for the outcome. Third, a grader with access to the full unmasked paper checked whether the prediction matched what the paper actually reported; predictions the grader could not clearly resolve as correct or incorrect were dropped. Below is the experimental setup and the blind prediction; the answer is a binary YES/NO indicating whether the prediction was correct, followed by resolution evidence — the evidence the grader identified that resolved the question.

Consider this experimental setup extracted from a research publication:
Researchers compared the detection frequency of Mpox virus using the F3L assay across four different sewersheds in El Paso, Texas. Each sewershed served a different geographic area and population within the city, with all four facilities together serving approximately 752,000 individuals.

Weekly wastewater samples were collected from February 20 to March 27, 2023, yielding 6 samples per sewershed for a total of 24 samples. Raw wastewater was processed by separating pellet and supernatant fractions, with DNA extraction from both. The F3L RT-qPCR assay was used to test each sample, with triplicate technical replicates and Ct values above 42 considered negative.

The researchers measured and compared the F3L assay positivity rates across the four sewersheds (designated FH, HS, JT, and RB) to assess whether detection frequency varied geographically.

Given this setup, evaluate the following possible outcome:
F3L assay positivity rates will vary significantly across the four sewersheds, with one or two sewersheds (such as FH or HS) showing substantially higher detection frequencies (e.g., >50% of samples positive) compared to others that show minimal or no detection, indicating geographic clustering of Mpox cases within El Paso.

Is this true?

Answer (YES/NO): NO